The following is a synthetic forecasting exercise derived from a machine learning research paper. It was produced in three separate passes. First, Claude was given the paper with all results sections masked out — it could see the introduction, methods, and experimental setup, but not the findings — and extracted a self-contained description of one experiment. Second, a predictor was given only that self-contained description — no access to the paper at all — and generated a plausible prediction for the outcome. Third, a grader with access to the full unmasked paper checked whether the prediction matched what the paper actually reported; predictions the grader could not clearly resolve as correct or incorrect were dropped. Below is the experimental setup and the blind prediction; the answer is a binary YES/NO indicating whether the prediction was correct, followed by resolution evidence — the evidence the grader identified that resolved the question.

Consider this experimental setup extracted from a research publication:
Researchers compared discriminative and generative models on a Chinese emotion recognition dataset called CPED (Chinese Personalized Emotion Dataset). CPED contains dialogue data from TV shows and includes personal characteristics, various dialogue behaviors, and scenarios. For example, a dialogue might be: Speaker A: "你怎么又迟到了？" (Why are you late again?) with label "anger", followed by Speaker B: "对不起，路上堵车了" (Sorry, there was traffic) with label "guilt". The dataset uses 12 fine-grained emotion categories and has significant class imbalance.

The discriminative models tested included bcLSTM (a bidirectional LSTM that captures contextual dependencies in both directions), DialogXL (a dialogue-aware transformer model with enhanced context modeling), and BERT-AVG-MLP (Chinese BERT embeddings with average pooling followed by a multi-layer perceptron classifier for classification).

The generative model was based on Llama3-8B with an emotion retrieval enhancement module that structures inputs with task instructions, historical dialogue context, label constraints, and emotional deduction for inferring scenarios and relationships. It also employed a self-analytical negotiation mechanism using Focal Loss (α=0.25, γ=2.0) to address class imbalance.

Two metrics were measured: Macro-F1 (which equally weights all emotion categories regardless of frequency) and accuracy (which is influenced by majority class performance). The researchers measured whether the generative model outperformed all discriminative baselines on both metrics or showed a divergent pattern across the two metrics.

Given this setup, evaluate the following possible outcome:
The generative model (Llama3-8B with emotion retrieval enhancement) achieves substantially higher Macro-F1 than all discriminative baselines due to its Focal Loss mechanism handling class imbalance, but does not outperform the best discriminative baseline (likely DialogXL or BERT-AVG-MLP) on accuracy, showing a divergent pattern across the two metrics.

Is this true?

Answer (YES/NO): NO